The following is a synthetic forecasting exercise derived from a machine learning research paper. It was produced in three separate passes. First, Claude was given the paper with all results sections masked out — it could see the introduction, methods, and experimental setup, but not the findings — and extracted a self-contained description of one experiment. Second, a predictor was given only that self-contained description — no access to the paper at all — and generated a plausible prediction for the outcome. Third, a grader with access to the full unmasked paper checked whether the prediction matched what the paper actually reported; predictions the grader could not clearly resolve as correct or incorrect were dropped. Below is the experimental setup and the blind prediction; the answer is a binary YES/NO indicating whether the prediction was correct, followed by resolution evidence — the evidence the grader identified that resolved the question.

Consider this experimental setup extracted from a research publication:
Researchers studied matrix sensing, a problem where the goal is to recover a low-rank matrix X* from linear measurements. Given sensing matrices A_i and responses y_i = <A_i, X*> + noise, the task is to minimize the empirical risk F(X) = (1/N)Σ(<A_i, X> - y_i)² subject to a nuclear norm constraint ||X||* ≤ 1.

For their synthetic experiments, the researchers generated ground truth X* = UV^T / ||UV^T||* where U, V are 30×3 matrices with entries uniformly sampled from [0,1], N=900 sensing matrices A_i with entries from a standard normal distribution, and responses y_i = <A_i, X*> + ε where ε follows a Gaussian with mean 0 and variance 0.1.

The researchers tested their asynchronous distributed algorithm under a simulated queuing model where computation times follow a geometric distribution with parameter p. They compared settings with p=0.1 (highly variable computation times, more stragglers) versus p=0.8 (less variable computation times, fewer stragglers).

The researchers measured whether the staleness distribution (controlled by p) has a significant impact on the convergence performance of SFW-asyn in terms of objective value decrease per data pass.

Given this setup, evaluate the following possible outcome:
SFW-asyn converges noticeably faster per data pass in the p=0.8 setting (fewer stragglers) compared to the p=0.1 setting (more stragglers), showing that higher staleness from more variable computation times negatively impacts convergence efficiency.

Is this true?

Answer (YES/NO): NO